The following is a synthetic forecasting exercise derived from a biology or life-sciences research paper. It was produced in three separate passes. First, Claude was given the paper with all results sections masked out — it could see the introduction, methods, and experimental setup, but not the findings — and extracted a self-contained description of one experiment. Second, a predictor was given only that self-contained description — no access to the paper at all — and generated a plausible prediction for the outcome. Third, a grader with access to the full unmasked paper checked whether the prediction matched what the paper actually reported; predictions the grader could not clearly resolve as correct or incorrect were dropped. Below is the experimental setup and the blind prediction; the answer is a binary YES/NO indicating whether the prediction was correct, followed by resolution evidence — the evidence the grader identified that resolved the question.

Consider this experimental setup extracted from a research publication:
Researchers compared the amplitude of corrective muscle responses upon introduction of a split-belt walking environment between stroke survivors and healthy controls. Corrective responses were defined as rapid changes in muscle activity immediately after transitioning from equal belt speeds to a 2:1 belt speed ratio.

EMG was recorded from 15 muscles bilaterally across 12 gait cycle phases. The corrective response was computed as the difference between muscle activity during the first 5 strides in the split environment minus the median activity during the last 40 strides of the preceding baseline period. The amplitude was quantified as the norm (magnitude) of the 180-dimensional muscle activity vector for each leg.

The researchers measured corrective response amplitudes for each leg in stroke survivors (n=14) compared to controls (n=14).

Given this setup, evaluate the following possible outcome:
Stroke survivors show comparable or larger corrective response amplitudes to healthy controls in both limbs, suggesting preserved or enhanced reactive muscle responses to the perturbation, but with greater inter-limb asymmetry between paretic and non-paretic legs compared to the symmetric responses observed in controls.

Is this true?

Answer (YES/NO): NO